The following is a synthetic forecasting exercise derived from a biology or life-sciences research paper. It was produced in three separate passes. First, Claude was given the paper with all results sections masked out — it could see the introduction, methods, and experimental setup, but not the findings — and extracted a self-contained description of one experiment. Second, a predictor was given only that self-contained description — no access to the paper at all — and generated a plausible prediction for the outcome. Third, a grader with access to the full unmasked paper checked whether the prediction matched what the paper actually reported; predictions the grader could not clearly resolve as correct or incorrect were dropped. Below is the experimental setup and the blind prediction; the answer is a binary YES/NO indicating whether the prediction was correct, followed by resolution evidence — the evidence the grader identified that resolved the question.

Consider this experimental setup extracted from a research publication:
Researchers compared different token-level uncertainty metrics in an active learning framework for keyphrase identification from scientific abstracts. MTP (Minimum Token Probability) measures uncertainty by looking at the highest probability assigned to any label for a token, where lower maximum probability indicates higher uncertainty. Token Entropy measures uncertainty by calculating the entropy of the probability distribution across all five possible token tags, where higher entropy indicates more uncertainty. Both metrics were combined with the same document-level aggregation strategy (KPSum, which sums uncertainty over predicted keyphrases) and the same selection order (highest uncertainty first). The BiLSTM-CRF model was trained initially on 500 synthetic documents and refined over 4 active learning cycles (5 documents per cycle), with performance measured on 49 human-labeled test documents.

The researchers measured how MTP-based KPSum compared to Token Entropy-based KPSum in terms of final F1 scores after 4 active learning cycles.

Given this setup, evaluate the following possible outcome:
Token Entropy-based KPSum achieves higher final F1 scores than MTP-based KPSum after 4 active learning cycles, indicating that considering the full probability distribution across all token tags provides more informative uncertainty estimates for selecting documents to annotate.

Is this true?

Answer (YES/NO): NO